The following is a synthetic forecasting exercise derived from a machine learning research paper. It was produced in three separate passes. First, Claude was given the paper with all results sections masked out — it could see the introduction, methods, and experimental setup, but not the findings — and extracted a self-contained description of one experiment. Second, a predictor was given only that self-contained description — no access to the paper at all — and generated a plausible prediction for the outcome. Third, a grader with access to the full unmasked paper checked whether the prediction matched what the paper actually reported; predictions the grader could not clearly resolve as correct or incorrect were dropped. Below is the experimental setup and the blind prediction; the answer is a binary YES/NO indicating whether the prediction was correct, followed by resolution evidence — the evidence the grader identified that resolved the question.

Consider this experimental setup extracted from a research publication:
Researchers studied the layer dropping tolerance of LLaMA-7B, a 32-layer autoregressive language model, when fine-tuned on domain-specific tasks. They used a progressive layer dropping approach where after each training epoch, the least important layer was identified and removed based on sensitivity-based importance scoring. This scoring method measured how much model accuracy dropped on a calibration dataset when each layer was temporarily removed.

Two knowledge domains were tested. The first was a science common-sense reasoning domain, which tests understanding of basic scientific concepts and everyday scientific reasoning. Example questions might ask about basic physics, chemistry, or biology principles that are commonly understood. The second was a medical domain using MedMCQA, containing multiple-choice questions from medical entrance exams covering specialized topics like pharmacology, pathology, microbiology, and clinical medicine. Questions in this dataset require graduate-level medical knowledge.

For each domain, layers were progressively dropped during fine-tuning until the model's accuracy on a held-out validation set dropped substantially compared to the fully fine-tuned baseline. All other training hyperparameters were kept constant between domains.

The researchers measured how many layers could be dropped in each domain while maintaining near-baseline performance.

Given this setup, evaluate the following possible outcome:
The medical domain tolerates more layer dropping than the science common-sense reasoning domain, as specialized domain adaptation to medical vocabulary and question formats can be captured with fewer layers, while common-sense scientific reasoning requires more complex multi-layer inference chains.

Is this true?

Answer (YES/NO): NO